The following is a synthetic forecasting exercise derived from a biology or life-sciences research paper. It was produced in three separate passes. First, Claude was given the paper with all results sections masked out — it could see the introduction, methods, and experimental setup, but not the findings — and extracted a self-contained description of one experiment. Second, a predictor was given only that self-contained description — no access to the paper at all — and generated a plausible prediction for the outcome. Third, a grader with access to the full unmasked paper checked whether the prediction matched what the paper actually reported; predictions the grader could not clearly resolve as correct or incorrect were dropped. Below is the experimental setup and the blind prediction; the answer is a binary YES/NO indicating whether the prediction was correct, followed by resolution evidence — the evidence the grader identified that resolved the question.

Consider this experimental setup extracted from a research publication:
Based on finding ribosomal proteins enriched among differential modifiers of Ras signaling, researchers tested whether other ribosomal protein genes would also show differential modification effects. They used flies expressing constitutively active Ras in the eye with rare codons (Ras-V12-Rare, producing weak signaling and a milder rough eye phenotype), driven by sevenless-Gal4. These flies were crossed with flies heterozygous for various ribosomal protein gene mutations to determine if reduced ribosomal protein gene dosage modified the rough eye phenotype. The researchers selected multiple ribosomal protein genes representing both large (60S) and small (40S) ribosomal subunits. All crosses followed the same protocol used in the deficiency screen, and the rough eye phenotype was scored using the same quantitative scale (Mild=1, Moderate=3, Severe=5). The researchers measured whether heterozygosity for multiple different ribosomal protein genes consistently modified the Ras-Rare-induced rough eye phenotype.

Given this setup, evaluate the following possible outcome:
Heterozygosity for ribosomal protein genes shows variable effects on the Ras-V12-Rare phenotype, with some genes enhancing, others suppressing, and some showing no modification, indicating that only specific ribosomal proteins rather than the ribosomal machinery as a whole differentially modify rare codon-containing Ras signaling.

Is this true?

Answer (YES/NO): YES